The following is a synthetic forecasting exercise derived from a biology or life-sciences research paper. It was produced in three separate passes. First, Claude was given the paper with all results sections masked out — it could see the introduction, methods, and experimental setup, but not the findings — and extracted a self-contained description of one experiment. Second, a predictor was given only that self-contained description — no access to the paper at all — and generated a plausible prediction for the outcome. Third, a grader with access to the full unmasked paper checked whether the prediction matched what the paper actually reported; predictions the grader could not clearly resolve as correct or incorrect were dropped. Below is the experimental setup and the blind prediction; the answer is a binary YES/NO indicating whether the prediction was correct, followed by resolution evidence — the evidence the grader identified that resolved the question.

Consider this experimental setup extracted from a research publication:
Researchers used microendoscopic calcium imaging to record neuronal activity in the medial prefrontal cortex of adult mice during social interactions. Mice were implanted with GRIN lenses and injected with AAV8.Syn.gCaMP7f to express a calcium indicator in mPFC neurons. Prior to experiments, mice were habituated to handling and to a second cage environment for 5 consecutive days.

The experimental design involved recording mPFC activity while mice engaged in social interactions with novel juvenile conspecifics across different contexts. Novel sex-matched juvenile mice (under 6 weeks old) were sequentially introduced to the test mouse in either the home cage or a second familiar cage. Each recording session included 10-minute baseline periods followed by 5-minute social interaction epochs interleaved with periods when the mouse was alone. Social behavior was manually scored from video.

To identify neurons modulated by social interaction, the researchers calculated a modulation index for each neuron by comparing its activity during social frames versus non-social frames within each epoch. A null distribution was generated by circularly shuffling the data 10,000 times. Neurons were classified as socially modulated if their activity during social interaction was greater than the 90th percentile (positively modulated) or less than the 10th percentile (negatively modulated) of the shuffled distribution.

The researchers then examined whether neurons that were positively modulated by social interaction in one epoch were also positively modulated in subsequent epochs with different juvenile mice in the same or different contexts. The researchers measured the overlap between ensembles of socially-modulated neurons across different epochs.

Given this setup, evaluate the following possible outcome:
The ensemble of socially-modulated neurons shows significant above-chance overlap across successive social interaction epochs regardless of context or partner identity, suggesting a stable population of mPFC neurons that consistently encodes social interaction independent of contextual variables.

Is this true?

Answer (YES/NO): YES